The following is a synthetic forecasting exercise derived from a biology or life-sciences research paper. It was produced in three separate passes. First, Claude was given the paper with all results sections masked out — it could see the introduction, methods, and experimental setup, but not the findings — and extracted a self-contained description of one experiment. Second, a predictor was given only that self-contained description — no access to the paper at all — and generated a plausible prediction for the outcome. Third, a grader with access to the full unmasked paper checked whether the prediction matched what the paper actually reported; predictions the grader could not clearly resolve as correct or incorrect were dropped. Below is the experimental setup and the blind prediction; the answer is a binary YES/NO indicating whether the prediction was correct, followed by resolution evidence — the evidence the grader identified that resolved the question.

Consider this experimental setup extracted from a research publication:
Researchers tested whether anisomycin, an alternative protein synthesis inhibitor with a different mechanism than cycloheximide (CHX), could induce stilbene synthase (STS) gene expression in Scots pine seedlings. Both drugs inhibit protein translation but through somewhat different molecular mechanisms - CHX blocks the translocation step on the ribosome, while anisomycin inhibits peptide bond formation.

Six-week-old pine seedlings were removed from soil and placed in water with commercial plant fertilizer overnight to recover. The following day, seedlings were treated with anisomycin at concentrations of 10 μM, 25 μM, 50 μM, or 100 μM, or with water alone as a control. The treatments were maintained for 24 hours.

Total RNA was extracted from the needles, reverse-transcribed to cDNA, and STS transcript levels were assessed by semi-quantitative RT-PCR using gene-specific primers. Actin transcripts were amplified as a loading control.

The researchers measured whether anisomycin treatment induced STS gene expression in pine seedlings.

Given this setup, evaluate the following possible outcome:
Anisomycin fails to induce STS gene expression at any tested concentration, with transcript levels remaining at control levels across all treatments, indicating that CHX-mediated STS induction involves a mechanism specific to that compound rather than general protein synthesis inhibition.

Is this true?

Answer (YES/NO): NO